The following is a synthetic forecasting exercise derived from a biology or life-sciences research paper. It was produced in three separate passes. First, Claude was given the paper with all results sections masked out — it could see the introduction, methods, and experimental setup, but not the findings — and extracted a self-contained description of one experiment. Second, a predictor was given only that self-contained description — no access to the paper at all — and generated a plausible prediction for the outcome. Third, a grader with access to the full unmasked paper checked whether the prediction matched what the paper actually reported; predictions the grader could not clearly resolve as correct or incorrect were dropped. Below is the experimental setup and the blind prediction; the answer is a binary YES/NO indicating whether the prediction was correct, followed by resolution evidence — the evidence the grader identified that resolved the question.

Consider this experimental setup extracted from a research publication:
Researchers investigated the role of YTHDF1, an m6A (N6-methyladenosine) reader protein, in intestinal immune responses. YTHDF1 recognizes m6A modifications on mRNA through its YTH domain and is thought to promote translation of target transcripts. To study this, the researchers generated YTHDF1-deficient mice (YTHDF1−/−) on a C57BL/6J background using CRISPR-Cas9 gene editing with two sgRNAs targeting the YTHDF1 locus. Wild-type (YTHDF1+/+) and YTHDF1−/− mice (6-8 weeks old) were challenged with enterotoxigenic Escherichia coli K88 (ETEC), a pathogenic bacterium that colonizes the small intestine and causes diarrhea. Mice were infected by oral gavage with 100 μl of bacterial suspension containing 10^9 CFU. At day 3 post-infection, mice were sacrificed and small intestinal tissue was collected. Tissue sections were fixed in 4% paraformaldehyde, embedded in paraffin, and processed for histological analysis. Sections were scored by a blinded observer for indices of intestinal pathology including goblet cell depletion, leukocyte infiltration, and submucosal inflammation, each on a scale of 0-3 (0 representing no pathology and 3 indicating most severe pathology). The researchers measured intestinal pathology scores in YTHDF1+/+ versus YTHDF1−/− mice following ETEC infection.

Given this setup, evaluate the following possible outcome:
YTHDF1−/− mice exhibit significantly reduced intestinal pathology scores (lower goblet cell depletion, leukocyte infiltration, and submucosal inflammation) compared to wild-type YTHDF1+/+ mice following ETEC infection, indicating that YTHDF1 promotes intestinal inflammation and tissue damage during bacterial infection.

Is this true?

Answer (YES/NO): YES